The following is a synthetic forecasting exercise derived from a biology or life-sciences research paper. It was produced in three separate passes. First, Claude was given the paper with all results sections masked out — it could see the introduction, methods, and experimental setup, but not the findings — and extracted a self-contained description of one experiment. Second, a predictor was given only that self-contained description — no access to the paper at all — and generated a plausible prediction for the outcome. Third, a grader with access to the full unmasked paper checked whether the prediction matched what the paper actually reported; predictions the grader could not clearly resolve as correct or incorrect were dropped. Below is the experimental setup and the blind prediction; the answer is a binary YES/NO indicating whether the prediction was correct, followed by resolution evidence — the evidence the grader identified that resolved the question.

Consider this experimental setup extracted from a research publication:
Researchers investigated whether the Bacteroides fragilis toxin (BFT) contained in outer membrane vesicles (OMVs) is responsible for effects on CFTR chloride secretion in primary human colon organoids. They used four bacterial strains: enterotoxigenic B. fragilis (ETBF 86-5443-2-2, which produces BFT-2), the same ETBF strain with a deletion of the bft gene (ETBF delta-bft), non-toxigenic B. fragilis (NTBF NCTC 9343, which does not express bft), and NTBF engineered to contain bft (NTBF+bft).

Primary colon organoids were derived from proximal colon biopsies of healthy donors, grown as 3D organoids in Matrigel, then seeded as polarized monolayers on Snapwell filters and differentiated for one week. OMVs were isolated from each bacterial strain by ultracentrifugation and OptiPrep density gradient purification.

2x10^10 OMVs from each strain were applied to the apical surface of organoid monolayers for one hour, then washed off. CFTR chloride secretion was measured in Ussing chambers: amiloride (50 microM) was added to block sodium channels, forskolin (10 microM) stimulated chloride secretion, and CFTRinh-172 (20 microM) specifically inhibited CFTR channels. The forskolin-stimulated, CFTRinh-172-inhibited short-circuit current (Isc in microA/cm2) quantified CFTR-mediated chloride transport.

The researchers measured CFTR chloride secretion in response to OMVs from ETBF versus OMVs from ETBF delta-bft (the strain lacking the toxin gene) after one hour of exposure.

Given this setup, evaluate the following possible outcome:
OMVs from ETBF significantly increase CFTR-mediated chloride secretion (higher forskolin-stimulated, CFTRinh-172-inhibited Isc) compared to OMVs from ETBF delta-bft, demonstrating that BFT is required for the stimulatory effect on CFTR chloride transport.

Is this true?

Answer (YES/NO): NO